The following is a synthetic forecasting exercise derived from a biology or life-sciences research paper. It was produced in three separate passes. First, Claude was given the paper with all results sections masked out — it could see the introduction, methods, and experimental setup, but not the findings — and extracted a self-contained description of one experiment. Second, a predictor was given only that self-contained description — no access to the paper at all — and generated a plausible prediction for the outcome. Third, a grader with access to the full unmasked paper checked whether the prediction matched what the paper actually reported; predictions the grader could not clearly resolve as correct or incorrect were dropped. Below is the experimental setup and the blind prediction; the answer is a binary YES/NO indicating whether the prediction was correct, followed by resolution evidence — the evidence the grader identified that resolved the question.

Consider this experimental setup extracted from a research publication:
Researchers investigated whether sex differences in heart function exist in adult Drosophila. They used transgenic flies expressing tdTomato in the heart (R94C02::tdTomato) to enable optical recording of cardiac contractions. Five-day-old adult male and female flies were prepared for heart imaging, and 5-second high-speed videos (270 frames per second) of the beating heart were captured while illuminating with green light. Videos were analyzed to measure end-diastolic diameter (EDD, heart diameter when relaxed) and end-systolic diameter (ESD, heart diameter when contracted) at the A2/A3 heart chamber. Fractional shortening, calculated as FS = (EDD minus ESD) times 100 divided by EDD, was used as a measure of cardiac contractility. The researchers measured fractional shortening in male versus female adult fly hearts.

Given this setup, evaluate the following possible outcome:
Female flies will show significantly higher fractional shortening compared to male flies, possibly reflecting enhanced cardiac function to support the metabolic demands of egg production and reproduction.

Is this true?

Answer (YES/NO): NO